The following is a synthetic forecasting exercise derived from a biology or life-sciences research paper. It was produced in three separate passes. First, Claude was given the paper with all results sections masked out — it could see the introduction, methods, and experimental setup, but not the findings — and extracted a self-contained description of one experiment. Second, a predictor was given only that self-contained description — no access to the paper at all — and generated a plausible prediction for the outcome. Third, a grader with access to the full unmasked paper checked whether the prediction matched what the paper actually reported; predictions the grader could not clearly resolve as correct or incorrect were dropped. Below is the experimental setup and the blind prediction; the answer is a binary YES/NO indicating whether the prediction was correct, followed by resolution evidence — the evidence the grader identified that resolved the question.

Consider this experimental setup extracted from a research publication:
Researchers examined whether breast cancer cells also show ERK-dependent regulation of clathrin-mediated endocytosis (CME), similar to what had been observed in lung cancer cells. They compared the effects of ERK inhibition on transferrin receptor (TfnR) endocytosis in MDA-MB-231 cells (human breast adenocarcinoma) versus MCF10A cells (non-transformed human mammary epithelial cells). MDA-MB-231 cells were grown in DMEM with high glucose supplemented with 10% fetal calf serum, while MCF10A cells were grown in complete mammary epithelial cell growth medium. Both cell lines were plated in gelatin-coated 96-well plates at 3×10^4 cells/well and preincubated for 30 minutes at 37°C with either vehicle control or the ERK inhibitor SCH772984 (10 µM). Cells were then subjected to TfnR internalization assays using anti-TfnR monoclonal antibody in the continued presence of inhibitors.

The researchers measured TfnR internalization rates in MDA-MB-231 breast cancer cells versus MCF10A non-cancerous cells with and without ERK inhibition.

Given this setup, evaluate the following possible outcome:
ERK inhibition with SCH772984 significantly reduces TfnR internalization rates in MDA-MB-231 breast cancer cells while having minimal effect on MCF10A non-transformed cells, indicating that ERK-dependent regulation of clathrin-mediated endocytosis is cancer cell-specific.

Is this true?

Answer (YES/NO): YES